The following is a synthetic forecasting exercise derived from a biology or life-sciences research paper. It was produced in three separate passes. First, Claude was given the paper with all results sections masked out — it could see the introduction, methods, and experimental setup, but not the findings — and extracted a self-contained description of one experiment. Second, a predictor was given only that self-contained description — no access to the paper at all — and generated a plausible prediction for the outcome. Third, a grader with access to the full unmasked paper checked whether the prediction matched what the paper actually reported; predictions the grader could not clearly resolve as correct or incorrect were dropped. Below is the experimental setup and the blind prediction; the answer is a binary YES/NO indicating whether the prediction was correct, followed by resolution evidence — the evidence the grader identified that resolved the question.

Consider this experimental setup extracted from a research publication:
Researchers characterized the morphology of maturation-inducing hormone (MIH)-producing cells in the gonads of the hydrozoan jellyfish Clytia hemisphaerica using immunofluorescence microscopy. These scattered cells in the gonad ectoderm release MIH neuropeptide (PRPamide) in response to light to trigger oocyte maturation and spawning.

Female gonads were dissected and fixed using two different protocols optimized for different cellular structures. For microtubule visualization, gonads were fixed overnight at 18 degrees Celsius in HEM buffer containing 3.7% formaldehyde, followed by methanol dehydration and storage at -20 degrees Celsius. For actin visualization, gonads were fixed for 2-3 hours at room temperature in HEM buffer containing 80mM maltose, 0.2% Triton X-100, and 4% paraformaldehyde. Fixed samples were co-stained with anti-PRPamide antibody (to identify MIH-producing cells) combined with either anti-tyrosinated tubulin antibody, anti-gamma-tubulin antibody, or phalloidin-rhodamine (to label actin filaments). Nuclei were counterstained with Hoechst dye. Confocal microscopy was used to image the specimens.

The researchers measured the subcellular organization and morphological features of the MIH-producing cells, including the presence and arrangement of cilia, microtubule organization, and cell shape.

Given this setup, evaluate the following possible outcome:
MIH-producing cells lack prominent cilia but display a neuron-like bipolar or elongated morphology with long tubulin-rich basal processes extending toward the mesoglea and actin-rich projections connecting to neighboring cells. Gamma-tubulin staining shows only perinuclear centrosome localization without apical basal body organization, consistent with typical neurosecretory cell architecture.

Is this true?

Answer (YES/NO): NO